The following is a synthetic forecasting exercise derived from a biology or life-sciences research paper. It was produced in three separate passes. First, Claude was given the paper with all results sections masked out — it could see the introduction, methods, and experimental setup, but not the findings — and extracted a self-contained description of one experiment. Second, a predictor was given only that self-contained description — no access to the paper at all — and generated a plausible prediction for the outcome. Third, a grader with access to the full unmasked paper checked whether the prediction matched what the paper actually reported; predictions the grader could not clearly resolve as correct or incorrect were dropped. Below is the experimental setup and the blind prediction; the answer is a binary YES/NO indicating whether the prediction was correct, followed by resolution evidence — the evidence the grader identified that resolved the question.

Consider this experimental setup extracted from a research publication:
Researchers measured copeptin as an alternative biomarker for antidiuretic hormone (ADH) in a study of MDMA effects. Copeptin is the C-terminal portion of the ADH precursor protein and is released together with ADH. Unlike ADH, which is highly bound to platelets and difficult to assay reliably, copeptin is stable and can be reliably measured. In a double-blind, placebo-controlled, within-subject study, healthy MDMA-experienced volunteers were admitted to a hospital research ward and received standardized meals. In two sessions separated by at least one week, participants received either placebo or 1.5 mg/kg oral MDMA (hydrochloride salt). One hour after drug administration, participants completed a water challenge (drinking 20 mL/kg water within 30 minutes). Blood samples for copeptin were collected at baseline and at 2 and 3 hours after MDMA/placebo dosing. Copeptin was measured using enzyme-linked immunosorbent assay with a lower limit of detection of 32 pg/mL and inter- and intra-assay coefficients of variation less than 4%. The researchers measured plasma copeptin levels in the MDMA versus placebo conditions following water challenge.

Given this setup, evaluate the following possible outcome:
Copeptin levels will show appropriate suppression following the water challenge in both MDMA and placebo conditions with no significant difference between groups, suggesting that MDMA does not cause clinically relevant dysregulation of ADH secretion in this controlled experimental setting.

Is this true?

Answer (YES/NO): NO